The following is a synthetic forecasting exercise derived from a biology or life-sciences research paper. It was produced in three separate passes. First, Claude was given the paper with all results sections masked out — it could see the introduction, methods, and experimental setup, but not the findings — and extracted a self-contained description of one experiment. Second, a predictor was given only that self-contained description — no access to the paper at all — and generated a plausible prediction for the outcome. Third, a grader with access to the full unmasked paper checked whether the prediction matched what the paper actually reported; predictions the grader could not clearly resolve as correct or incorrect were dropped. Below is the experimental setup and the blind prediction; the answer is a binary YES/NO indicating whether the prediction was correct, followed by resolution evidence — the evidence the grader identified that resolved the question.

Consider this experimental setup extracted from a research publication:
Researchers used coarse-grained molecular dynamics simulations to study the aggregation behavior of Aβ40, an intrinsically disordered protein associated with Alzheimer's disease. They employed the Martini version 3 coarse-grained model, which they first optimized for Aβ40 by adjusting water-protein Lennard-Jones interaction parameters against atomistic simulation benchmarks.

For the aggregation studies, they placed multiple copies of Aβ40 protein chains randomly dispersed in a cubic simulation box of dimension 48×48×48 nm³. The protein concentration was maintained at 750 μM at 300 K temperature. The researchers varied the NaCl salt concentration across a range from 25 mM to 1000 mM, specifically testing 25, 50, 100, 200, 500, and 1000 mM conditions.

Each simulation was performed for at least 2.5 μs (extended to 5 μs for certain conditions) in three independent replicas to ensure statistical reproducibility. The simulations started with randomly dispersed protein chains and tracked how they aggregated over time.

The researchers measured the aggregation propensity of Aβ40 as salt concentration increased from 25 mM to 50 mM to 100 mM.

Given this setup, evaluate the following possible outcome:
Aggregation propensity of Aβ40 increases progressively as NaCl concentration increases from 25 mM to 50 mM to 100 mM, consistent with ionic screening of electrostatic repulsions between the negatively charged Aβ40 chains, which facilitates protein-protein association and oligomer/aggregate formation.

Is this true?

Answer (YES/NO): NO